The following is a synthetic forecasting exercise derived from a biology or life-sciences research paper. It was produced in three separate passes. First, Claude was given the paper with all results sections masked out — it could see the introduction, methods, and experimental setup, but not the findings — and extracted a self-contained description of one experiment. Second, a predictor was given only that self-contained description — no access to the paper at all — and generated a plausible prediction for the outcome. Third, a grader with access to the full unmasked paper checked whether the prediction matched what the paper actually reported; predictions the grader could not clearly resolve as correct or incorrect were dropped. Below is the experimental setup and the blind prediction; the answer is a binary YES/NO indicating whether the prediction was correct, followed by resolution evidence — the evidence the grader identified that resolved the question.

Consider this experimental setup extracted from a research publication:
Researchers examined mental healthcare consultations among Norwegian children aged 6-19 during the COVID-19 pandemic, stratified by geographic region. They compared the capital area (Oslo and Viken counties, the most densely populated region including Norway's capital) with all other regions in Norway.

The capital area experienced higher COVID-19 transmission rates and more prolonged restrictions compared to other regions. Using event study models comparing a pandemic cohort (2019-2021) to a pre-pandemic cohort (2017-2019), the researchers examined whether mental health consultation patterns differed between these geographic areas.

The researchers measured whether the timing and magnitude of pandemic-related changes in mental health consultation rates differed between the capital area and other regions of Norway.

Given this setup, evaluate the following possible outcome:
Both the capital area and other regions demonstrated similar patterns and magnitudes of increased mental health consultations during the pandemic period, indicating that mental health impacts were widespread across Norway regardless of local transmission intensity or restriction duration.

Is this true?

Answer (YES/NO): YES